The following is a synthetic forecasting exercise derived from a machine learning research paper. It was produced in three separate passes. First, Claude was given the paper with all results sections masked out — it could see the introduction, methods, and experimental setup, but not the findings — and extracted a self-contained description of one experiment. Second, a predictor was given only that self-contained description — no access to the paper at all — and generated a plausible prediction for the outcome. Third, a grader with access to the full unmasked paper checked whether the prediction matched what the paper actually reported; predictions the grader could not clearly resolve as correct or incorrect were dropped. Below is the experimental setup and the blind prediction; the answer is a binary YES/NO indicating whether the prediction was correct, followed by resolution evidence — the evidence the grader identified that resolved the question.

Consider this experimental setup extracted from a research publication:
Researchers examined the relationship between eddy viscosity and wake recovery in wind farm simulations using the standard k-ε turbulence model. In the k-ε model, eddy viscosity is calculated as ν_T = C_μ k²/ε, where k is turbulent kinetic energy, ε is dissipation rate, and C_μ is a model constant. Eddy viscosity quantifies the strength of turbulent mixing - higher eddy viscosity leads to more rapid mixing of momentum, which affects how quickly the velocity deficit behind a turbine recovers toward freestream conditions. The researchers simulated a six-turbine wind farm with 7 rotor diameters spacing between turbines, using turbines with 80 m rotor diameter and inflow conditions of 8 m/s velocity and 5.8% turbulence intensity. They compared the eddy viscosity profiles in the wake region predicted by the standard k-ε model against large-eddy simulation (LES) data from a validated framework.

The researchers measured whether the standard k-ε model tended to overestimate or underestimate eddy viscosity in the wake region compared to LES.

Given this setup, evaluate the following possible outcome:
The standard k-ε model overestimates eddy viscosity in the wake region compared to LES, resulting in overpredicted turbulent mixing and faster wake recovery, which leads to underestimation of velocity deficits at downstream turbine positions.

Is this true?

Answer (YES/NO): YES